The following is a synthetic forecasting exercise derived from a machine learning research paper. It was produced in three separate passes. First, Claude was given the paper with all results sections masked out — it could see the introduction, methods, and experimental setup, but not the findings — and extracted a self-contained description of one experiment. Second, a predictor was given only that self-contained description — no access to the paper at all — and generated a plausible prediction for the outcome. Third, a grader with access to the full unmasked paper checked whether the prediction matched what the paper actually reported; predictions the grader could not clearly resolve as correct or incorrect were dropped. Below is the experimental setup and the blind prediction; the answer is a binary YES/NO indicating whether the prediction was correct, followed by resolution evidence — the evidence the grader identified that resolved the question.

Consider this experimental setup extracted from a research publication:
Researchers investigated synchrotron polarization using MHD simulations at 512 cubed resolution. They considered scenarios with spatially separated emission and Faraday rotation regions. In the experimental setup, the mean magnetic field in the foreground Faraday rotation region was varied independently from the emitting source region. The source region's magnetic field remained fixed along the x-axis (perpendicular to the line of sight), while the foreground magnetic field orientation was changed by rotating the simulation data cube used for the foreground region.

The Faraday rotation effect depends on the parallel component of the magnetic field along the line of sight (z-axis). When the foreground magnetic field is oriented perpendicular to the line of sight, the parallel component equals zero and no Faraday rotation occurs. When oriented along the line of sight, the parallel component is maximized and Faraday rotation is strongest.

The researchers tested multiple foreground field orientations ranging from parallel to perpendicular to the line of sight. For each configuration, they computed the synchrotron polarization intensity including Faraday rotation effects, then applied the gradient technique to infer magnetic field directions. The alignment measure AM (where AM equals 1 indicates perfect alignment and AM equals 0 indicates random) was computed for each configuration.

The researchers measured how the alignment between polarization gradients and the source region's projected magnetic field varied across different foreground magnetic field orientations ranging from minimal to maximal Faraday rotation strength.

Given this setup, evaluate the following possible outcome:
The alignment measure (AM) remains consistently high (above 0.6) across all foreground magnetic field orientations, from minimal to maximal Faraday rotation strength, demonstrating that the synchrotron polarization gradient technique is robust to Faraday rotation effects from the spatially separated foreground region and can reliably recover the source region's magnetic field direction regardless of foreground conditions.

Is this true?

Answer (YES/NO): YES